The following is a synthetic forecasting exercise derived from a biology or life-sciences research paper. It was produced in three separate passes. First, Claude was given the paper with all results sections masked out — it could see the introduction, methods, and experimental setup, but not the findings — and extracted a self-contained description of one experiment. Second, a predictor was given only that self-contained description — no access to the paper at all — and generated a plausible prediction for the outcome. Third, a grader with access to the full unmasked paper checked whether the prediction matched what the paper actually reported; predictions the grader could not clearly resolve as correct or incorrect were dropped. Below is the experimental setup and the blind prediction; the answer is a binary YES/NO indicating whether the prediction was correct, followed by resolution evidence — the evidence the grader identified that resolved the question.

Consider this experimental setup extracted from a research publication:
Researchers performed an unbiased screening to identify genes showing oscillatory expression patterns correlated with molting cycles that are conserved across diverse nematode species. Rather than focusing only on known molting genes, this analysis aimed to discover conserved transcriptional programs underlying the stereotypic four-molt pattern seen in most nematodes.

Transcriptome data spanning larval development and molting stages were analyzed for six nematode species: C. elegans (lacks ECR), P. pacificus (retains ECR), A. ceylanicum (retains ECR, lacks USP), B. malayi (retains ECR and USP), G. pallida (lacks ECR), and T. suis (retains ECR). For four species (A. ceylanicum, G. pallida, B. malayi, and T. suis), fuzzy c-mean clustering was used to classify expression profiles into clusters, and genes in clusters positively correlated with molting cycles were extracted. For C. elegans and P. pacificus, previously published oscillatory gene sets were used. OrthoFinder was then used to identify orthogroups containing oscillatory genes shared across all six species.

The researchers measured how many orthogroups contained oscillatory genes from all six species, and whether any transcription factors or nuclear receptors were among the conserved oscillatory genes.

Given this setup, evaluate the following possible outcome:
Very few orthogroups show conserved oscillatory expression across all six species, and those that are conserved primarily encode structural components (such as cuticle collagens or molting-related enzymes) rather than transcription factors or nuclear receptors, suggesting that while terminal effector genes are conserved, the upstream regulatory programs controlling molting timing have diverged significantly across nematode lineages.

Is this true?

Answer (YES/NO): NO